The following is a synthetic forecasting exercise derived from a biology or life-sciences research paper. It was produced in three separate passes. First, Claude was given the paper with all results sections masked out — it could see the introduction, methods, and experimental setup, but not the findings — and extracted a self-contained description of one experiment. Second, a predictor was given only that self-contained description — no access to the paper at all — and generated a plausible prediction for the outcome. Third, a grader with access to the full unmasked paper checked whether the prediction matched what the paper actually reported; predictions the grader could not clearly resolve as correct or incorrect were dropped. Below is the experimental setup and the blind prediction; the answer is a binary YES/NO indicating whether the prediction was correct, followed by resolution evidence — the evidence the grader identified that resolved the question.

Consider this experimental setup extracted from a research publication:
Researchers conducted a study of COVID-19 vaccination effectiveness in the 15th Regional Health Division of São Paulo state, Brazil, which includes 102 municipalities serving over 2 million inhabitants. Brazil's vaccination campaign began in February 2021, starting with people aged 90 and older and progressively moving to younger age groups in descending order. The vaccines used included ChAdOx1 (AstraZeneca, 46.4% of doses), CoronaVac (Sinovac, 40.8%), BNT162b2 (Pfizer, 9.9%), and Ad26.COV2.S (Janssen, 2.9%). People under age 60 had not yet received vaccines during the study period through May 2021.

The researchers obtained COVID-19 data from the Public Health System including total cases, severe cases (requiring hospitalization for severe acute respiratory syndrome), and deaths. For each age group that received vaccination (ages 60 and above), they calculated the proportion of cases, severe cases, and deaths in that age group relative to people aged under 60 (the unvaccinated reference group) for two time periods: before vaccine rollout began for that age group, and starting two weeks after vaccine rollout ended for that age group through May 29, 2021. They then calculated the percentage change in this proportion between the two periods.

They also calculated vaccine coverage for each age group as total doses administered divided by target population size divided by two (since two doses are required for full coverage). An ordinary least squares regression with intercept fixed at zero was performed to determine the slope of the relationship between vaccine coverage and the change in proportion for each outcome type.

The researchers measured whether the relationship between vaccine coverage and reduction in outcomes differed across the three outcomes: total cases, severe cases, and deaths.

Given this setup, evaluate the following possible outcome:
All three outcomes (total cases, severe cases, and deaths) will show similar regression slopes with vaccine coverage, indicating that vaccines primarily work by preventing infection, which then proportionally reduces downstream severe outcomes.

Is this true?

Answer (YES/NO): NO